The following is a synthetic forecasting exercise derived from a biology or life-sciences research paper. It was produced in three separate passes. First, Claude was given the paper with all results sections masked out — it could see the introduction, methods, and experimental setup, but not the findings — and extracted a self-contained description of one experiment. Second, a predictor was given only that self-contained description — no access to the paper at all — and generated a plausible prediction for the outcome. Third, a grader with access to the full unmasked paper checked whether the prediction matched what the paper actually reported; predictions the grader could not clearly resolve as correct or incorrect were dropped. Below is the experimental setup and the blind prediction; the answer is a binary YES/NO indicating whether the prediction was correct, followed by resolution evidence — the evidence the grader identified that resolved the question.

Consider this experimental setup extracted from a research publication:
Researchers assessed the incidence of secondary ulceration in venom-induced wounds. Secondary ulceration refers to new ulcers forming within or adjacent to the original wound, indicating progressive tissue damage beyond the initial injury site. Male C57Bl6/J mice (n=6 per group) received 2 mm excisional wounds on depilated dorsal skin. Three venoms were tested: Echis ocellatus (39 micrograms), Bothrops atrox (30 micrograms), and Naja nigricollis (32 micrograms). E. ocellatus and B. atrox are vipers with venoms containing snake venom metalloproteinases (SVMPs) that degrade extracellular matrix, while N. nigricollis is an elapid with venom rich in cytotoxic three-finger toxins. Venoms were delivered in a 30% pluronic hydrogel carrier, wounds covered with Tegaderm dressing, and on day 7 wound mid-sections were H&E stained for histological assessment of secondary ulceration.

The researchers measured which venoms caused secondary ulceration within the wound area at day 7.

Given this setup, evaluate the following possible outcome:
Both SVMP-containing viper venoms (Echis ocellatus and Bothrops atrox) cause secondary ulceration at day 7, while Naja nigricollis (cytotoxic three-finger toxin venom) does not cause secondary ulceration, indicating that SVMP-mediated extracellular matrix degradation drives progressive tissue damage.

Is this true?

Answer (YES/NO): NO